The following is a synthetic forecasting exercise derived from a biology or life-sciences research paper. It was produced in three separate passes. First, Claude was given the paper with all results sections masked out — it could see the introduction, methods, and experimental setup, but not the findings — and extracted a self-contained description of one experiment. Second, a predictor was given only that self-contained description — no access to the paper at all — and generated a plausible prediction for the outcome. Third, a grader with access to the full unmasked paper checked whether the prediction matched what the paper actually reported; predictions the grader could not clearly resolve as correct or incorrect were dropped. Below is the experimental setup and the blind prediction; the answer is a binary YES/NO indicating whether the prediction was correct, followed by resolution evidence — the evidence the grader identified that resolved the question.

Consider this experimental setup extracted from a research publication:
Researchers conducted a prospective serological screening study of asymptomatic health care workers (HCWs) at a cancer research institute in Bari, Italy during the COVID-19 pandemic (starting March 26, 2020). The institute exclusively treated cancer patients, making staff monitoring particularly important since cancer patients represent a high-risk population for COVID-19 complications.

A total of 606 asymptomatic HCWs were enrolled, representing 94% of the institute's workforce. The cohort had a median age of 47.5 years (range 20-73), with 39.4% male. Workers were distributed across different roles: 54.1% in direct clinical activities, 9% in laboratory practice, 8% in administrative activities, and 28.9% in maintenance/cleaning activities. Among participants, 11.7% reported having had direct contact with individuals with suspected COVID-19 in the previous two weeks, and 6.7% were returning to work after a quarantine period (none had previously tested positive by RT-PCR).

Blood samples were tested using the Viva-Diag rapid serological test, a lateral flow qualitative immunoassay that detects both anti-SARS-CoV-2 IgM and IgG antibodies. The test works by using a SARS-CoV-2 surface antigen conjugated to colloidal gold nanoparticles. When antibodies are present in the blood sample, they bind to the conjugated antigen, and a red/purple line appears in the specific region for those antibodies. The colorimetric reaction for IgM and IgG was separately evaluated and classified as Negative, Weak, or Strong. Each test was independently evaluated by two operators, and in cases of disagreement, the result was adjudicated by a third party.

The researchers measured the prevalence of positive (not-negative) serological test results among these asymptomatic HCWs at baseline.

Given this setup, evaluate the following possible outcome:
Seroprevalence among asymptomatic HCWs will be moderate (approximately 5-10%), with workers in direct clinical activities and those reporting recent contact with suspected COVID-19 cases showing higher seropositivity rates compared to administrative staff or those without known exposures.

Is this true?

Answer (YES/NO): NO